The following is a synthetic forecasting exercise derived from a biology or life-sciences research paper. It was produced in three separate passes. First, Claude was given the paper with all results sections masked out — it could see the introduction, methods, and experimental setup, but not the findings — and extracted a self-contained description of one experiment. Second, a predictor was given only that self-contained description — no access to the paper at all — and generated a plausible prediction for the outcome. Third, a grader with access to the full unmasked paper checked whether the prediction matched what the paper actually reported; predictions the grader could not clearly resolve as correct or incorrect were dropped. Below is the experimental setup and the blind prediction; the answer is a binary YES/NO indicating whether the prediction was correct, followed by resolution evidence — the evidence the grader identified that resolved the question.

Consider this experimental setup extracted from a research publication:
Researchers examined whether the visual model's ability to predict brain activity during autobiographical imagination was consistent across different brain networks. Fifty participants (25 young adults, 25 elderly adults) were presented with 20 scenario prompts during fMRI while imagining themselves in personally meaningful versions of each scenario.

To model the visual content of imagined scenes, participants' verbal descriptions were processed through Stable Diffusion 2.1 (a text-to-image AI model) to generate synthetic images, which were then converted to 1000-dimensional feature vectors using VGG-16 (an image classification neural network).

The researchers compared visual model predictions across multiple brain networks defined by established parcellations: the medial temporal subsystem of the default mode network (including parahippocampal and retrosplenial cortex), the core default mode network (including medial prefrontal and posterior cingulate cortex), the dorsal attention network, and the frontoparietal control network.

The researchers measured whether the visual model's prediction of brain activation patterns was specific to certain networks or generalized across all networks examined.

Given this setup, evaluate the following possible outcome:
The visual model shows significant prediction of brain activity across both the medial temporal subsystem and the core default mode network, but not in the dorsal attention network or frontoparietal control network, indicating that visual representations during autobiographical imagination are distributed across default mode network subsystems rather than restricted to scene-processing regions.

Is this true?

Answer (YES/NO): NO